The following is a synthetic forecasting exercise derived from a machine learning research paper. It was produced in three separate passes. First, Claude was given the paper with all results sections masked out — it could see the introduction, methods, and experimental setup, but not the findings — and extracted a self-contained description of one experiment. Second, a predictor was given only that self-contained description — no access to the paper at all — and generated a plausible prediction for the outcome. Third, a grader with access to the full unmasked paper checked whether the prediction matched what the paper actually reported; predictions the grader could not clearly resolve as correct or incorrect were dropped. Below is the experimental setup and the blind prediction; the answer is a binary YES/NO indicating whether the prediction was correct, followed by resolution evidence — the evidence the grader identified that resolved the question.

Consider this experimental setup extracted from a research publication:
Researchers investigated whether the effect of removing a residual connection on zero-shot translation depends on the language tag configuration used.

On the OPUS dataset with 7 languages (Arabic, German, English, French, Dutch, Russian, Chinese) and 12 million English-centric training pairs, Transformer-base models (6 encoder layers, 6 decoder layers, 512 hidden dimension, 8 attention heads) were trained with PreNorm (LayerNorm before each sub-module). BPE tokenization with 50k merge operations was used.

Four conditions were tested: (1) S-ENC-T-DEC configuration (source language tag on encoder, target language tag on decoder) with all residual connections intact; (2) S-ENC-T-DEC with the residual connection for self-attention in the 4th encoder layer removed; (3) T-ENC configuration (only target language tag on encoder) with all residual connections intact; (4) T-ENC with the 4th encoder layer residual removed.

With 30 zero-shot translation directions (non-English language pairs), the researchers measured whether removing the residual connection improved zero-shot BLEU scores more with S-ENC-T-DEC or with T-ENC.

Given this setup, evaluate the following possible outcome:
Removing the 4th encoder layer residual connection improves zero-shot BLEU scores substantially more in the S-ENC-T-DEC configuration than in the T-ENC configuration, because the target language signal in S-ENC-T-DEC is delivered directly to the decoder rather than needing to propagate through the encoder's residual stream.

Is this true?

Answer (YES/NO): YES